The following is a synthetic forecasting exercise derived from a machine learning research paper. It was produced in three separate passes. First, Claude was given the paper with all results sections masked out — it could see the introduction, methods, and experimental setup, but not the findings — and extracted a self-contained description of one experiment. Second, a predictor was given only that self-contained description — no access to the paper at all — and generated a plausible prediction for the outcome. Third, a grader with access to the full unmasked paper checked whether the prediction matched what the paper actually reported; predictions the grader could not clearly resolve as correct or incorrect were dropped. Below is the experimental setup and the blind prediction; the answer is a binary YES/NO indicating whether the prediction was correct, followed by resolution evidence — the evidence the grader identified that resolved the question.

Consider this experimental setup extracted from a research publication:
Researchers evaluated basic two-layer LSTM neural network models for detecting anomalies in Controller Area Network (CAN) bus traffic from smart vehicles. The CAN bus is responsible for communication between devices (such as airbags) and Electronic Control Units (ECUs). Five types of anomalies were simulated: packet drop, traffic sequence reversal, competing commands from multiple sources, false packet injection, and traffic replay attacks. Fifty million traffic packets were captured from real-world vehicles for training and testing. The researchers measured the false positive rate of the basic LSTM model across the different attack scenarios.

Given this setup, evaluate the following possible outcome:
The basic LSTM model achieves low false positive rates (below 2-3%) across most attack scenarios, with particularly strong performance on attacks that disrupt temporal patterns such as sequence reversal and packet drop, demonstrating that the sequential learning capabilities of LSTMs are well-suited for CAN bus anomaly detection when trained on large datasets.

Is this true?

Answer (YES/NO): NO